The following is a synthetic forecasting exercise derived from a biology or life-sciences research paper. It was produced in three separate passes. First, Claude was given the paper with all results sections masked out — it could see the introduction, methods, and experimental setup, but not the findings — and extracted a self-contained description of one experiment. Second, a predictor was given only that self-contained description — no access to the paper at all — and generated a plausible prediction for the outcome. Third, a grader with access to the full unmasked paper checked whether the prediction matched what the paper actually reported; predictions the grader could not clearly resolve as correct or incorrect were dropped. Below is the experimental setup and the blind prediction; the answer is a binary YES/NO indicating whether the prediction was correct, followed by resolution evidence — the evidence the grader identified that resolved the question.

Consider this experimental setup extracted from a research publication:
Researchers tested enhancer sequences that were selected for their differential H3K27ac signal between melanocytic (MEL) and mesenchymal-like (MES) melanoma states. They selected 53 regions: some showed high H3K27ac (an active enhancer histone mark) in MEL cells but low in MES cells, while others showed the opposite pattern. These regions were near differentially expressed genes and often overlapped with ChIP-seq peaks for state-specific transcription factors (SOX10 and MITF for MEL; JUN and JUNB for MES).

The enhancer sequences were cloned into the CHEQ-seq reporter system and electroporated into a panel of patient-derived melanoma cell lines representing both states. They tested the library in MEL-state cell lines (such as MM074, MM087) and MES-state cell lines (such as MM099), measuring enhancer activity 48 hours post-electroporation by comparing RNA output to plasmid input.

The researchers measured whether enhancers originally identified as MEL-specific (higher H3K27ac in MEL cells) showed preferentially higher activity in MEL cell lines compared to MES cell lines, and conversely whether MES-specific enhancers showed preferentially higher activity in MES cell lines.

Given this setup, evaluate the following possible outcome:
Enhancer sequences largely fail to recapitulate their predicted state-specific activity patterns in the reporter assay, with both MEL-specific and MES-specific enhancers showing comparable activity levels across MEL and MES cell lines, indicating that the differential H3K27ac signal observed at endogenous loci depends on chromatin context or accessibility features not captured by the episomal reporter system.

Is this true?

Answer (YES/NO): NO